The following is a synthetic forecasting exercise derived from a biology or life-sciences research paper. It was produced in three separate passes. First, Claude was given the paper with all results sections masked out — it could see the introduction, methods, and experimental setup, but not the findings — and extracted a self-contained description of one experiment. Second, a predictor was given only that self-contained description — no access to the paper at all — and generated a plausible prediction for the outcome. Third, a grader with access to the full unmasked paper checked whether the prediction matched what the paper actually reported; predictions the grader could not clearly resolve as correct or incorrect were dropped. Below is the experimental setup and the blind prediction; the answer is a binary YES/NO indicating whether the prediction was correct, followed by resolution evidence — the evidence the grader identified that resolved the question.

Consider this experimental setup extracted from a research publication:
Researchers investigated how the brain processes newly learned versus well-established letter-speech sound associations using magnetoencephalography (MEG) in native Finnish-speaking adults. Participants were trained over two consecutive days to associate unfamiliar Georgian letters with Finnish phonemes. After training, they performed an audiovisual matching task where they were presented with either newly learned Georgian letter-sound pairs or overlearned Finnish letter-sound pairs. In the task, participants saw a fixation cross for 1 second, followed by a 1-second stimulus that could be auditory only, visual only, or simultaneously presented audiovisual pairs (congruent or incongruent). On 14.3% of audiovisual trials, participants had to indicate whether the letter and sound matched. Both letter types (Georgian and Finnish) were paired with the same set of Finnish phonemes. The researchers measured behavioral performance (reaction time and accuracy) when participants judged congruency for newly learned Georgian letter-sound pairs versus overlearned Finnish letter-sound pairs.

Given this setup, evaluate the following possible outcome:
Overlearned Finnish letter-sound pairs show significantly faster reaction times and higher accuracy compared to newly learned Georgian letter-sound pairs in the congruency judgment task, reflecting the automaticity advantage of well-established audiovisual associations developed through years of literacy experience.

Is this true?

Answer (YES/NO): NO